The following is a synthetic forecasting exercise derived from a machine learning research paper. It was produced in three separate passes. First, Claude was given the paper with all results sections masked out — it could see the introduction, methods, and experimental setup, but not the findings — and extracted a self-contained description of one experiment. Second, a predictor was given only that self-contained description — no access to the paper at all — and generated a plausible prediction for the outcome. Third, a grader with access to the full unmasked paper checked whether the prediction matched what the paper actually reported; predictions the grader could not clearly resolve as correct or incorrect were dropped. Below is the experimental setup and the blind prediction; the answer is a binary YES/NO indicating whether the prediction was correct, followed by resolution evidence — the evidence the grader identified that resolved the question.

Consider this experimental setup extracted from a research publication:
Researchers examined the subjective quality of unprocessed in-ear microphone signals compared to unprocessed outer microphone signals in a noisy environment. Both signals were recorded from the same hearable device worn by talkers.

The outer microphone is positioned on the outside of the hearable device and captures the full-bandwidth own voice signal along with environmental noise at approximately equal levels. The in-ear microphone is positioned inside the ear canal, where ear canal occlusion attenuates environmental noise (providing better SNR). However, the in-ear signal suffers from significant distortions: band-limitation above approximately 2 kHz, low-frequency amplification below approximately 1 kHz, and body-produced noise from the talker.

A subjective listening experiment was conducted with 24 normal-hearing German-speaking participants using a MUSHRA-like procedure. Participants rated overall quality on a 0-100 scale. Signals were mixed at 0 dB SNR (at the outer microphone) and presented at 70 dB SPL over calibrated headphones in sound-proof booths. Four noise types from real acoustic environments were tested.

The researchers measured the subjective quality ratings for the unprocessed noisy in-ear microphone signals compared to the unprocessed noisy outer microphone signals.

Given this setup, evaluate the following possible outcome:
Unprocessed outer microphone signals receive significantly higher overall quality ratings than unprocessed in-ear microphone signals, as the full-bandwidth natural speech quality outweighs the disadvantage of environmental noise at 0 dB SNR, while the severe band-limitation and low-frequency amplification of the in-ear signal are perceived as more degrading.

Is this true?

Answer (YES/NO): NO